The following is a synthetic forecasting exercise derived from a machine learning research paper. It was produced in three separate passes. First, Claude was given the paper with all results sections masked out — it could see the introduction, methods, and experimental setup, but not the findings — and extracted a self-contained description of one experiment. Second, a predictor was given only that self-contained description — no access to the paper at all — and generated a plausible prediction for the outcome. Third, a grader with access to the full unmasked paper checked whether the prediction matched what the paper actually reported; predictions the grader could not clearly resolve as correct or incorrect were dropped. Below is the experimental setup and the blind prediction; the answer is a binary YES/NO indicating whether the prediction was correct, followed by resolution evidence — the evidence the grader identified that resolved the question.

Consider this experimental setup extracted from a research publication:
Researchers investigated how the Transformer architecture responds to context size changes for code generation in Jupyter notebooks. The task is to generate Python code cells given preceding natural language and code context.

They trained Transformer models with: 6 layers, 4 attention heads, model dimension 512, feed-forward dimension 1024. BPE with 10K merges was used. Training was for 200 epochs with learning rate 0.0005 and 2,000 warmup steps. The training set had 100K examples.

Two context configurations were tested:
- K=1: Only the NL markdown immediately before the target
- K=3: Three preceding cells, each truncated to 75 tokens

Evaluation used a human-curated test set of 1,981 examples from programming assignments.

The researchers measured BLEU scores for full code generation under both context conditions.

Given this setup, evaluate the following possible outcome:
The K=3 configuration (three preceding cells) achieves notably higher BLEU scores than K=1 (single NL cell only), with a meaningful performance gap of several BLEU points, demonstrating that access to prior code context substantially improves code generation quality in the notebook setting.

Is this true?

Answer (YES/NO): YES